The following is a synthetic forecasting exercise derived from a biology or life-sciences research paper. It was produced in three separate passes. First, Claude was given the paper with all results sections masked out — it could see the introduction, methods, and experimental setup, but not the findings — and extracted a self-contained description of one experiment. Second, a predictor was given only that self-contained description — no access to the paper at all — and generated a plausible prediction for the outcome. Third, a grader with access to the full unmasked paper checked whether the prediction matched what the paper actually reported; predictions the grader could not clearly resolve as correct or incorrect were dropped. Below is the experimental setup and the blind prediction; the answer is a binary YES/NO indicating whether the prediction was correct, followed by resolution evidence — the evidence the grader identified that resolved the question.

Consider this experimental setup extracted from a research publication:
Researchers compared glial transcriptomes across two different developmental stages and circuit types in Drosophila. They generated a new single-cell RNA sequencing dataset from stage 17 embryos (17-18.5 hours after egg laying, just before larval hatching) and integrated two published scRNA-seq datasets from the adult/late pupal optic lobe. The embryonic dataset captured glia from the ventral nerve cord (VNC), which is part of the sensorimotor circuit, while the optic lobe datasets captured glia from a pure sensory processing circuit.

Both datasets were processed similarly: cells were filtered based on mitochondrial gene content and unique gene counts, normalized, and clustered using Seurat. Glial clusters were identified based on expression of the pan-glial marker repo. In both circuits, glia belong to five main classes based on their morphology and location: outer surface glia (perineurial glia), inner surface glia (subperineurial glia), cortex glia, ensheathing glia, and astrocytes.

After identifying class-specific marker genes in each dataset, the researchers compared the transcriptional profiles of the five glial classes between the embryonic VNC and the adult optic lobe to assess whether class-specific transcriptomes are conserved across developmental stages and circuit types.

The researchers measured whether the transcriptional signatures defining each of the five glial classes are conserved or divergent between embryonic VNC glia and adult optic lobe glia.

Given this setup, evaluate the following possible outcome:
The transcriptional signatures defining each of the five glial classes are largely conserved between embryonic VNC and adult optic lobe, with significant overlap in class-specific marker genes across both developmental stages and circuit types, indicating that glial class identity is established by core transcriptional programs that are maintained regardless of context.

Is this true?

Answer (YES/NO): YES